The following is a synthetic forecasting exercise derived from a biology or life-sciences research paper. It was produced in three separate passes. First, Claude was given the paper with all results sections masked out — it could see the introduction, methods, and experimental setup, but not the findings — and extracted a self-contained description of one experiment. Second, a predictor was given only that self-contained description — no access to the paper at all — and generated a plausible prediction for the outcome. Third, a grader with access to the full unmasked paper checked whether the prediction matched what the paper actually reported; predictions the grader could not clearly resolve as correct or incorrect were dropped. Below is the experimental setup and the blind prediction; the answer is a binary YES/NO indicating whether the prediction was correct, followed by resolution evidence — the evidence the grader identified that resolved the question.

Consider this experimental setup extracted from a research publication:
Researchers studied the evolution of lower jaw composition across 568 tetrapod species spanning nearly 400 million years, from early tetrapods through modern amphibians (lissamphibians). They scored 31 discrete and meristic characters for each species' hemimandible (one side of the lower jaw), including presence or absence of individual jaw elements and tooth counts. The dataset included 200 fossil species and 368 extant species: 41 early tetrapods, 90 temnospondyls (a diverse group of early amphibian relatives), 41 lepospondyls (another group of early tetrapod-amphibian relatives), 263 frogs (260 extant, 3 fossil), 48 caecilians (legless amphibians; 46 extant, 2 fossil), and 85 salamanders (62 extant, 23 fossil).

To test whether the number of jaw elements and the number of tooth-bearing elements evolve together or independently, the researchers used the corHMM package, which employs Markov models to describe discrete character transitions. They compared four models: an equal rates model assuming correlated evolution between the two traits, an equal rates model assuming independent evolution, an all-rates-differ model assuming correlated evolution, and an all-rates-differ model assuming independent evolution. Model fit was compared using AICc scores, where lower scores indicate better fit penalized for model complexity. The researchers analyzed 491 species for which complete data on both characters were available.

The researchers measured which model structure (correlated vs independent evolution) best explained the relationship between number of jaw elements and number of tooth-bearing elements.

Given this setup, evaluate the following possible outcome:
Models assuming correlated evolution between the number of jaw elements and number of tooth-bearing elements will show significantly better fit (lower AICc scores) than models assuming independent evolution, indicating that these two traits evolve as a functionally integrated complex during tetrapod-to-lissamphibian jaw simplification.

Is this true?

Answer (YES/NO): NO